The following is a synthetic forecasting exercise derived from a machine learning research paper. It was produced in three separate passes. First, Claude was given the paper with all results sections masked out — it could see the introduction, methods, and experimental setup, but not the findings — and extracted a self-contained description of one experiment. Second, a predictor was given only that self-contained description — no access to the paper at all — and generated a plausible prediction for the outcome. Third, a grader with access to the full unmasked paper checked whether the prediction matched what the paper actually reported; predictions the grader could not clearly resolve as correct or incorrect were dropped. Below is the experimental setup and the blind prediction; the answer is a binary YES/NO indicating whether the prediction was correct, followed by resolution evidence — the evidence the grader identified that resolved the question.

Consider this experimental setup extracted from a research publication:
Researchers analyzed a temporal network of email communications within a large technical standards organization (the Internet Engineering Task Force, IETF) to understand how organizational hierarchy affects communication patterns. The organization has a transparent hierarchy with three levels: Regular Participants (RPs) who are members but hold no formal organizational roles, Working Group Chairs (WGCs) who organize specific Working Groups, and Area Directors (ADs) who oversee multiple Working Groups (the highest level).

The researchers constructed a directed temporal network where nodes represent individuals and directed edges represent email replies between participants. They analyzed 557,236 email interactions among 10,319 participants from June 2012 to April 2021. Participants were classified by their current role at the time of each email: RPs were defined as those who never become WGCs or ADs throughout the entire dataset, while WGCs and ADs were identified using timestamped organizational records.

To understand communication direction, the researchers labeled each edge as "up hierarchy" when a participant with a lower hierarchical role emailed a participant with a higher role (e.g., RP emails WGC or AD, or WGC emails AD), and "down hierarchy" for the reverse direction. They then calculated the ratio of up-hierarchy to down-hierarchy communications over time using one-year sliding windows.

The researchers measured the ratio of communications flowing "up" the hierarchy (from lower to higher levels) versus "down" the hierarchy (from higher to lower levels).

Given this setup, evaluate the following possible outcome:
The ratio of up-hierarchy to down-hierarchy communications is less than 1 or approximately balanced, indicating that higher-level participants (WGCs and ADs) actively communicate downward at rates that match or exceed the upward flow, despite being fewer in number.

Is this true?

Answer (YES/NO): NO